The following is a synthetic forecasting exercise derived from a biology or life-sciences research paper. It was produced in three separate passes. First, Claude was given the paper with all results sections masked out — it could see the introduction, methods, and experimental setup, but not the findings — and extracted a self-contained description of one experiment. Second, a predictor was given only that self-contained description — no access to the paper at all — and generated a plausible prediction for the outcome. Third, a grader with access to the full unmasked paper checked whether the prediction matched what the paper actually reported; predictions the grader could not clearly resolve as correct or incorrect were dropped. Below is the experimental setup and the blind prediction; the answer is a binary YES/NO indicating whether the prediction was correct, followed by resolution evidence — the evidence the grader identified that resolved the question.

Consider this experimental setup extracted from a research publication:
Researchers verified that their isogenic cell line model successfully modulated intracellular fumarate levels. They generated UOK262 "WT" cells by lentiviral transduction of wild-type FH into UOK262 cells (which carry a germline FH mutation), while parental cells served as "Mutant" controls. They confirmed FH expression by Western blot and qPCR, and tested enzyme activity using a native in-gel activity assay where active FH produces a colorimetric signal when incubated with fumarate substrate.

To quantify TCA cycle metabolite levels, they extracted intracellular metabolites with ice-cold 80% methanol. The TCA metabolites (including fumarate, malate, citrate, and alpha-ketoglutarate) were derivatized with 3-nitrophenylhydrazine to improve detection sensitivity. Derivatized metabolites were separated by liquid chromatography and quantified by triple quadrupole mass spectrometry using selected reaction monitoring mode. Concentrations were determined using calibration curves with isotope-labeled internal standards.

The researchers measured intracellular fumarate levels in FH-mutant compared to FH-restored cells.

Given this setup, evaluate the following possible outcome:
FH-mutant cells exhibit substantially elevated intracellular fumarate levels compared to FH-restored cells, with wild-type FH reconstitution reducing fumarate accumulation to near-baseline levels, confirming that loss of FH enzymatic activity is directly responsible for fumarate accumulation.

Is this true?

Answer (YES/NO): YES